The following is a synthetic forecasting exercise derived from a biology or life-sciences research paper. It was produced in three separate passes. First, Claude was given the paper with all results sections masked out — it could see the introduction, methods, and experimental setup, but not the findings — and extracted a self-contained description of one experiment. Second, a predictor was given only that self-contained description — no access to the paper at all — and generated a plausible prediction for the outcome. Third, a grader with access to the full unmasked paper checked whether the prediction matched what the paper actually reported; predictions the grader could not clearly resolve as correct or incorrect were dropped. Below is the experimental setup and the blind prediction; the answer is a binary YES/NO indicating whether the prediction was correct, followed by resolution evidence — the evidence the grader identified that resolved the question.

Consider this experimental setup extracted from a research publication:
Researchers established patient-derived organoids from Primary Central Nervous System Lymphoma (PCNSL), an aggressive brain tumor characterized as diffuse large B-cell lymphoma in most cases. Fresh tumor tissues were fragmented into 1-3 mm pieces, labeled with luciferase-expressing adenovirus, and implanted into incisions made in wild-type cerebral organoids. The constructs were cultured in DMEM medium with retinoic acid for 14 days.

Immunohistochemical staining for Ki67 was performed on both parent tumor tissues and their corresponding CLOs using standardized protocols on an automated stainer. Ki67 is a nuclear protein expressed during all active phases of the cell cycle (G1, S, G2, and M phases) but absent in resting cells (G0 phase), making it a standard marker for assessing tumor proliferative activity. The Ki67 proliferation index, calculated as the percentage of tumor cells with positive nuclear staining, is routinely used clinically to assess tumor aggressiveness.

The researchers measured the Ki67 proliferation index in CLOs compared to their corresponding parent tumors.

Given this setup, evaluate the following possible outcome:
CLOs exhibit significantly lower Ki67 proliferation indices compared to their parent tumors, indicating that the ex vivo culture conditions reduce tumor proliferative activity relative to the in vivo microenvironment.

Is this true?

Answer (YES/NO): NO